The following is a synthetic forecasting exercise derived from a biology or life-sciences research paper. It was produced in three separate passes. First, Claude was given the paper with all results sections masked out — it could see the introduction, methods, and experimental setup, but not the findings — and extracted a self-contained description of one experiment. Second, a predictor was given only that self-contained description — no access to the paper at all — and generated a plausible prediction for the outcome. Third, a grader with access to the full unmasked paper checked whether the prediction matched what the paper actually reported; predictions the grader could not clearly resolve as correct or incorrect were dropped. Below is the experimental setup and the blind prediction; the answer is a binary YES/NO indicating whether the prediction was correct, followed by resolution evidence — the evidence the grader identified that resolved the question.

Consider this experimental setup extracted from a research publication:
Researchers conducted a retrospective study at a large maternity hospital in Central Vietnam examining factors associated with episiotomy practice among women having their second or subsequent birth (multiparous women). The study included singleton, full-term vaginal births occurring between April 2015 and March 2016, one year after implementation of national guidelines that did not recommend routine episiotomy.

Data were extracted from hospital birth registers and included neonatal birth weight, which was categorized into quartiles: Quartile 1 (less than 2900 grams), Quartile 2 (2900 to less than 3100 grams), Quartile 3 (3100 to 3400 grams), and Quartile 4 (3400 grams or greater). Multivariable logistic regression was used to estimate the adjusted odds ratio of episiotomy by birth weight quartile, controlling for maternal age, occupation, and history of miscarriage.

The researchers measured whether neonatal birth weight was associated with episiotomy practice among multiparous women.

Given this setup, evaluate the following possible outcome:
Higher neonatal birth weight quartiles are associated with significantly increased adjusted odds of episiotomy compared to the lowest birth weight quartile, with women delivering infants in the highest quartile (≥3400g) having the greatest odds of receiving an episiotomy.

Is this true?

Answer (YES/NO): YES